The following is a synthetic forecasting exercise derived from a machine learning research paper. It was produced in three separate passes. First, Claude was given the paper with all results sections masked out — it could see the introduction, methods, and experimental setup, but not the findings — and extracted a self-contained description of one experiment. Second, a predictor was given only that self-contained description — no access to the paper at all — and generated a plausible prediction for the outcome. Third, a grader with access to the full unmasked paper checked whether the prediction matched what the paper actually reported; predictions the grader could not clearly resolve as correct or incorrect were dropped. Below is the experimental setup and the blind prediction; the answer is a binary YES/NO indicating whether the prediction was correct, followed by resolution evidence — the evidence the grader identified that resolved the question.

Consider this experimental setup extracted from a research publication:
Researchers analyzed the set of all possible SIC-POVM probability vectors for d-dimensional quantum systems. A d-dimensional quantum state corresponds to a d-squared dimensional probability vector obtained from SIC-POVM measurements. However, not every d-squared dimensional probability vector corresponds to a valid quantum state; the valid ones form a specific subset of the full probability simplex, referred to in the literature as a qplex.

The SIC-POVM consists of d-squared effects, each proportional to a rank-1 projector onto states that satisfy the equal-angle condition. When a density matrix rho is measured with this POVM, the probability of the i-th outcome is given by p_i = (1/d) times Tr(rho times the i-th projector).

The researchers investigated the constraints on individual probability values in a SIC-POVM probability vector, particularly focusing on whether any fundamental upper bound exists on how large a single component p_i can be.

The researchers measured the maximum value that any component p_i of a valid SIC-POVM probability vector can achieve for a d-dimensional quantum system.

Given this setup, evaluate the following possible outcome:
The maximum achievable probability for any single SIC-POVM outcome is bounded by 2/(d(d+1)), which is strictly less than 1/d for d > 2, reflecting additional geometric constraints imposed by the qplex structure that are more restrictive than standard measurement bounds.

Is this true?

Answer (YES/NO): NO